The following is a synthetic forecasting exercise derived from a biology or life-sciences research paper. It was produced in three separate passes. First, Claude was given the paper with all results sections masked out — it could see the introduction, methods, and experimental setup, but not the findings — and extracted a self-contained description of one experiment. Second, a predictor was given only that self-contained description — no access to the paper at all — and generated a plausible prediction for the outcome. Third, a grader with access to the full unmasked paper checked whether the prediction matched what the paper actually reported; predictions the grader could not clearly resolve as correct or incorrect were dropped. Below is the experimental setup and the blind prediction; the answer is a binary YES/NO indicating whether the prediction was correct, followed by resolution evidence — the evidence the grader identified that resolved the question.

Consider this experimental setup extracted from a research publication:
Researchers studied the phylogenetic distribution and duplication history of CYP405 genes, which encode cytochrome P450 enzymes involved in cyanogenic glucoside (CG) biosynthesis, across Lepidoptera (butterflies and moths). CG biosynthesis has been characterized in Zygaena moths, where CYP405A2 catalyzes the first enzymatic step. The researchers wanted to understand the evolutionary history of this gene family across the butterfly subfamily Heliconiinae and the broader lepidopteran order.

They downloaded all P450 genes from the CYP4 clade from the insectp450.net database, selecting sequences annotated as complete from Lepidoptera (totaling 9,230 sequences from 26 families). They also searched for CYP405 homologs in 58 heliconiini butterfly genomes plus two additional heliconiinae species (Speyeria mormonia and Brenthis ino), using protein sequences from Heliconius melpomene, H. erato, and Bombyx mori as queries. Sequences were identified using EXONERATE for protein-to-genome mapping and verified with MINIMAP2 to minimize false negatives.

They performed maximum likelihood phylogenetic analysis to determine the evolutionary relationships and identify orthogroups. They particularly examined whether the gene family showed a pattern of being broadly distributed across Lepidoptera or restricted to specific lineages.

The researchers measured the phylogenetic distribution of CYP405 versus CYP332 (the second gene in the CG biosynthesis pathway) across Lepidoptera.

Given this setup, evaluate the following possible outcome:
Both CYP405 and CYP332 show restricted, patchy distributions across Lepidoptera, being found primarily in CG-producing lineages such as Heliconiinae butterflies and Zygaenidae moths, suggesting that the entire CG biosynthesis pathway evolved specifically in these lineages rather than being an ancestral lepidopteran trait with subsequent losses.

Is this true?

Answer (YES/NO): NO